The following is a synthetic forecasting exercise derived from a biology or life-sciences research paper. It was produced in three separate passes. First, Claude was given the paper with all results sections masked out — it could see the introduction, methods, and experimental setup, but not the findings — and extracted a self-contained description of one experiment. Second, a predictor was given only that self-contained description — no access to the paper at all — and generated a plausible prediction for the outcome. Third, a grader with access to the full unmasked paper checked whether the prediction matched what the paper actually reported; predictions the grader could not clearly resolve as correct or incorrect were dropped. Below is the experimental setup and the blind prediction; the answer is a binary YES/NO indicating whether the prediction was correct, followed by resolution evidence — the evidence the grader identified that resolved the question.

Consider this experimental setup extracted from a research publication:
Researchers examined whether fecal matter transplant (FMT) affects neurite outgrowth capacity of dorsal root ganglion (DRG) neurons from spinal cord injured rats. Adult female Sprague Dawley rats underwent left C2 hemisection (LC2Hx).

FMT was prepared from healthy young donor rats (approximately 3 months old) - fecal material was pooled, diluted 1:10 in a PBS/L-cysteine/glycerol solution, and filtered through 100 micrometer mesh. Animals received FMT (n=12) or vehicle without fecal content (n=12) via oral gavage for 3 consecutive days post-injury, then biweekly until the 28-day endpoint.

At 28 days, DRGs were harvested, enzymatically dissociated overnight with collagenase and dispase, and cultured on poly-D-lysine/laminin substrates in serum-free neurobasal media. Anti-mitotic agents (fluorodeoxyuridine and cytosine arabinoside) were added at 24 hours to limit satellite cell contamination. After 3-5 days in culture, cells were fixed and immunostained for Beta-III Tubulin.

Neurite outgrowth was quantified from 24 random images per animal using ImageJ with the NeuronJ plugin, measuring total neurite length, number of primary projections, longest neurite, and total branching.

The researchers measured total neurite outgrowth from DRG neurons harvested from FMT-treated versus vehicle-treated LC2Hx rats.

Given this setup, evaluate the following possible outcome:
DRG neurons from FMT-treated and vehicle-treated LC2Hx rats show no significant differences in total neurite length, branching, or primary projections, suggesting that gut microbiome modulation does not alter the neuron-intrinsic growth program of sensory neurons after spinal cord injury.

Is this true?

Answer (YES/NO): YES